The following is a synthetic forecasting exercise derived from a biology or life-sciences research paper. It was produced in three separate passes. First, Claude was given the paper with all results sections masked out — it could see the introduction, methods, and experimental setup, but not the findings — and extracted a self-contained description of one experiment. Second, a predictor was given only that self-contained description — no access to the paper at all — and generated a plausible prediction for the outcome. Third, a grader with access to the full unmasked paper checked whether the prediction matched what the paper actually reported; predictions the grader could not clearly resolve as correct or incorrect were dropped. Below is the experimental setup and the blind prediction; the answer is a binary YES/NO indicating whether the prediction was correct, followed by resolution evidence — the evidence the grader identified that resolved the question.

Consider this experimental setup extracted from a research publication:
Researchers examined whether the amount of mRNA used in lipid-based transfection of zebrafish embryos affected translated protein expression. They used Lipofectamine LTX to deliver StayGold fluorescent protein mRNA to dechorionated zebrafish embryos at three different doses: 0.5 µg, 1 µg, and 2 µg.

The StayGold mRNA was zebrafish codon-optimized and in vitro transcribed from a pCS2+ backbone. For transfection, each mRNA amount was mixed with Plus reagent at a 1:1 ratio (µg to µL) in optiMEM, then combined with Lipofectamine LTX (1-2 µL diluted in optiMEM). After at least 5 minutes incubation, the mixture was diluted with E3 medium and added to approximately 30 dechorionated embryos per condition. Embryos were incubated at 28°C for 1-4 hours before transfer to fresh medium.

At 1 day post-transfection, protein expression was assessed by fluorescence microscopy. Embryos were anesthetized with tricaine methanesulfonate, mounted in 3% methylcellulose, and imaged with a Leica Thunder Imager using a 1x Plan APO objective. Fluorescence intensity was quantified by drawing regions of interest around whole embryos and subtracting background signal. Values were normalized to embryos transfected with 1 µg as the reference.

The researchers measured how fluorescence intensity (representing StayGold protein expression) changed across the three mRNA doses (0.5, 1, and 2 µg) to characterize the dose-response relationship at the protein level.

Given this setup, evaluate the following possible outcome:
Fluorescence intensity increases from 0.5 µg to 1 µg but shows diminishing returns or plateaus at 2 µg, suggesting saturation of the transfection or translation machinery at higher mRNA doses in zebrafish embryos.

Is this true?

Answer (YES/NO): NO